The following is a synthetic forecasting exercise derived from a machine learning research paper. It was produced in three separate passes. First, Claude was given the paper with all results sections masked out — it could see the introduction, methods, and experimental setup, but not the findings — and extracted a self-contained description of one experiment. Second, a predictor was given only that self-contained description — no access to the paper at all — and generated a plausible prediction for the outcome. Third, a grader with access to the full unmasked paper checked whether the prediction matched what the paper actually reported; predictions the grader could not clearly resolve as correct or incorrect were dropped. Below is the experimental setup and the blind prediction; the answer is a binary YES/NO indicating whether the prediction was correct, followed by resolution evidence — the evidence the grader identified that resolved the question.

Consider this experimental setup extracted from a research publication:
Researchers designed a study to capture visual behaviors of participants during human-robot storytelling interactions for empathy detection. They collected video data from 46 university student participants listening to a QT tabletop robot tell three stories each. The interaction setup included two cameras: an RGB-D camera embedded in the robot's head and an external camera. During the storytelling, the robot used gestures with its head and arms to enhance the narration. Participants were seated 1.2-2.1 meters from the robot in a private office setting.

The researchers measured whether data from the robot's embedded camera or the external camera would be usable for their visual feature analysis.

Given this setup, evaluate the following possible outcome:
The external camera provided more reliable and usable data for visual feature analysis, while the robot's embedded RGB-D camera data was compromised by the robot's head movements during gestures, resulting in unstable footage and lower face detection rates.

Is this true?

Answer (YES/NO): NO